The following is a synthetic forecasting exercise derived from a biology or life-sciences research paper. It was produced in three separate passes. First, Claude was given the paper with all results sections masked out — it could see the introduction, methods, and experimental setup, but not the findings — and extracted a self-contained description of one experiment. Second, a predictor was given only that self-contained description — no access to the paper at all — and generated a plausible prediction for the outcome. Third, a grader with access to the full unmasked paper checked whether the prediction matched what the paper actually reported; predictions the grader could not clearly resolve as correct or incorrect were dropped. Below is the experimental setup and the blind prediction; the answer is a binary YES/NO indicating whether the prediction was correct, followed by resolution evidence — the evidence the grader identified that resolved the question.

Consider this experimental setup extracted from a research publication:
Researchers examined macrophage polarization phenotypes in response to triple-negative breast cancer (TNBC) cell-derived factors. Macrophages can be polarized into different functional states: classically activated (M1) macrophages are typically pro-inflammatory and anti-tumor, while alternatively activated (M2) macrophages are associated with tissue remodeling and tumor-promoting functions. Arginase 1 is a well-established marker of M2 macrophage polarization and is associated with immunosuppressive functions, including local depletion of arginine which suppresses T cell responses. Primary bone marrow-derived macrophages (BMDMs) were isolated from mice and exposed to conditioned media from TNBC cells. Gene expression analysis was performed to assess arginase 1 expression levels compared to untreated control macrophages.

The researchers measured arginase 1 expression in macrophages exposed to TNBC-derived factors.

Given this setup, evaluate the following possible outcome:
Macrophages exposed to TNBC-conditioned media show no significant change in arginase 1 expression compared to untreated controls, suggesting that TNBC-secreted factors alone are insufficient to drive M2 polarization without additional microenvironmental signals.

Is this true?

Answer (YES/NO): NO